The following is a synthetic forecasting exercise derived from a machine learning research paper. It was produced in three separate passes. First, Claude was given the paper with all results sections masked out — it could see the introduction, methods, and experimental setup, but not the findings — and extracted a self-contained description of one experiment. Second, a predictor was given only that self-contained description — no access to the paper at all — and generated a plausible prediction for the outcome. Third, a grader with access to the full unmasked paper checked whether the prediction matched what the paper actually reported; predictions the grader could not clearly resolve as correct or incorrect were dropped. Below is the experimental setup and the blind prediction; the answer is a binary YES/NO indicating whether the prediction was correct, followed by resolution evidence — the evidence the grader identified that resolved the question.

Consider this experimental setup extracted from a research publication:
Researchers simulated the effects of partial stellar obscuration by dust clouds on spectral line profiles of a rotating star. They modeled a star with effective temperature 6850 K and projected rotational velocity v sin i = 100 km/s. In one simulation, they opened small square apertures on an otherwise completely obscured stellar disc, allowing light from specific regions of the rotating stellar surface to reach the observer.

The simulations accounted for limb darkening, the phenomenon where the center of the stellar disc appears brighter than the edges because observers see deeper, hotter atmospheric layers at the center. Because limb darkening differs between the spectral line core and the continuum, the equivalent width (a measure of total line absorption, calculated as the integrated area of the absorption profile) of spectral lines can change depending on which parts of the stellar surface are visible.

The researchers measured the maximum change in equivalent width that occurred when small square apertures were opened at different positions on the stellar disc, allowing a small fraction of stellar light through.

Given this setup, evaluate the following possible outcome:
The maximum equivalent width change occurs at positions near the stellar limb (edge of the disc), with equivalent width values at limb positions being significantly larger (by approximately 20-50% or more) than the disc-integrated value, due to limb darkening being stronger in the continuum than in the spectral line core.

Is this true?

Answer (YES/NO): NO